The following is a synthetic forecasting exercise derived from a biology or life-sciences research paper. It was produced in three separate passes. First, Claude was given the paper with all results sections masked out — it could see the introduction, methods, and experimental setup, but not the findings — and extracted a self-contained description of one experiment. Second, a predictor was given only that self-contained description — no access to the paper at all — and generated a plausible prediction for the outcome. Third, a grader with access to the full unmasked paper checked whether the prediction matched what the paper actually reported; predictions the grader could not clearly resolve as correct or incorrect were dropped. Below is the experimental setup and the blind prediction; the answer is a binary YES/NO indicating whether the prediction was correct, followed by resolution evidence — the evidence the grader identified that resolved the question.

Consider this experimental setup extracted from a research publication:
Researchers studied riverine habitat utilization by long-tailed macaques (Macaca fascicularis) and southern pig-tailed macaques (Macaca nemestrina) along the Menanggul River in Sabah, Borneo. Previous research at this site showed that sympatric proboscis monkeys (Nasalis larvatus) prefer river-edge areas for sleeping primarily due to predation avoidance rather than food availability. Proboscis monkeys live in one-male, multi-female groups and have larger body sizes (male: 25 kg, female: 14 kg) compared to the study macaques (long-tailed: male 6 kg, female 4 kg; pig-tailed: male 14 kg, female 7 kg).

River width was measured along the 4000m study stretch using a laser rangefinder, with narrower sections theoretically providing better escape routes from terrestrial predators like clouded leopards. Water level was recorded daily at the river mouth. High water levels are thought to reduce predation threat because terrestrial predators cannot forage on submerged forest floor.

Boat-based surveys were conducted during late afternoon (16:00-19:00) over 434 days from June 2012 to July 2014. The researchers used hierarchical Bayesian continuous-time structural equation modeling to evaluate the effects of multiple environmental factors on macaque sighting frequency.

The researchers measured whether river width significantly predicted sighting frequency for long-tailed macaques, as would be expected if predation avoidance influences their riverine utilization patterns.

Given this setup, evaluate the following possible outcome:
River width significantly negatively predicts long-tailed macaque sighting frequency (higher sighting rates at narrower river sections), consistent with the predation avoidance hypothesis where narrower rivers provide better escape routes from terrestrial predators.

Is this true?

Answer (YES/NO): NO